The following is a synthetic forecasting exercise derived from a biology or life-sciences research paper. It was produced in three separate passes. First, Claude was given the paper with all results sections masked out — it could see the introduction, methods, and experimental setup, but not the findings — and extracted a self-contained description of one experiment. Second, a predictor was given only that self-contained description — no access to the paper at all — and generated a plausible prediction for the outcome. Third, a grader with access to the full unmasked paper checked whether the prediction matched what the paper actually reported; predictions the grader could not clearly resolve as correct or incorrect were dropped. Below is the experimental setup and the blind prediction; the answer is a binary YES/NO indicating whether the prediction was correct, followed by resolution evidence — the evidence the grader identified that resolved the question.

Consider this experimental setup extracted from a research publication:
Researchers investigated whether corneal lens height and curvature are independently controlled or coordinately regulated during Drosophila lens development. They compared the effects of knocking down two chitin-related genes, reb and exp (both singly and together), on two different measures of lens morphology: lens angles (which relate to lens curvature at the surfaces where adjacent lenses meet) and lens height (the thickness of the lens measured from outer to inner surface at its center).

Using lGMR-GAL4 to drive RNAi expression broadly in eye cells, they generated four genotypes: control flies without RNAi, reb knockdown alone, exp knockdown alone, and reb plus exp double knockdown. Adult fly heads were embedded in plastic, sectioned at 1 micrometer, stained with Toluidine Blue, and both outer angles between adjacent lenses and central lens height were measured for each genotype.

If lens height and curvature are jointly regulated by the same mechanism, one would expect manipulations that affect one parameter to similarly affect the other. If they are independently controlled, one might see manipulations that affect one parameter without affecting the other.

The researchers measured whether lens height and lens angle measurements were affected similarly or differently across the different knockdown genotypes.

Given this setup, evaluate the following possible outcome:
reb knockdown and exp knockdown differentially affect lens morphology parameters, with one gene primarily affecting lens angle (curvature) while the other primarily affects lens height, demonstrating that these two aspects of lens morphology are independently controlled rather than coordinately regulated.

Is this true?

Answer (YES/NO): NO